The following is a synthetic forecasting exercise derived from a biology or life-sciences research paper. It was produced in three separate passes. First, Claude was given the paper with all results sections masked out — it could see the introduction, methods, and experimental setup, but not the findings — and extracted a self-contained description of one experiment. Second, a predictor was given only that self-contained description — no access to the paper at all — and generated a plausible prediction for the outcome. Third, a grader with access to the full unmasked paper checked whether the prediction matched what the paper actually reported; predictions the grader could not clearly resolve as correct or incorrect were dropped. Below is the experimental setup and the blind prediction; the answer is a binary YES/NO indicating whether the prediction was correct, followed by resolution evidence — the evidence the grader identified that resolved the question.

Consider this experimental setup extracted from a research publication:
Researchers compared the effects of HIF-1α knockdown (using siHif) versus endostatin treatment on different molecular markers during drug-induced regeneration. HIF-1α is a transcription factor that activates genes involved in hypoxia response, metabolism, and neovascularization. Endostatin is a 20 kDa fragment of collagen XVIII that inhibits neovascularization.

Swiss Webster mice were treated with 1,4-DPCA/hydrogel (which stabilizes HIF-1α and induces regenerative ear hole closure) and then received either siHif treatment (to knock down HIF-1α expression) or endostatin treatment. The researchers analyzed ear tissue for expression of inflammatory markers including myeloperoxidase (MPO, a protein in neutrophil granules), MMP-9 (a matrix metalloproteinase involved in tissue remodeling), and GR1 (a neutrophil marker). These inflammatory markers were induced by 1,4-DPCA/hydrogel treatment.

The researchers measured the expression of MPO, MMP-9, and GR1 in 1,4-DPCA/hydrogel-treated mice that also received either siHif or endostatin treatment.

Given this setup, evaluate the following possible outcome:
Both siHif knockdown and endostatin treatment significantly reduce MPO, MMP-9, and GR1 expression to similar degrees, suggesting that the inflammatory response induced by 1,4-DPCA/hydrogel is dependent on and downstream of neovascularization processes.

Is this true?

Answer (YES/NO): NO